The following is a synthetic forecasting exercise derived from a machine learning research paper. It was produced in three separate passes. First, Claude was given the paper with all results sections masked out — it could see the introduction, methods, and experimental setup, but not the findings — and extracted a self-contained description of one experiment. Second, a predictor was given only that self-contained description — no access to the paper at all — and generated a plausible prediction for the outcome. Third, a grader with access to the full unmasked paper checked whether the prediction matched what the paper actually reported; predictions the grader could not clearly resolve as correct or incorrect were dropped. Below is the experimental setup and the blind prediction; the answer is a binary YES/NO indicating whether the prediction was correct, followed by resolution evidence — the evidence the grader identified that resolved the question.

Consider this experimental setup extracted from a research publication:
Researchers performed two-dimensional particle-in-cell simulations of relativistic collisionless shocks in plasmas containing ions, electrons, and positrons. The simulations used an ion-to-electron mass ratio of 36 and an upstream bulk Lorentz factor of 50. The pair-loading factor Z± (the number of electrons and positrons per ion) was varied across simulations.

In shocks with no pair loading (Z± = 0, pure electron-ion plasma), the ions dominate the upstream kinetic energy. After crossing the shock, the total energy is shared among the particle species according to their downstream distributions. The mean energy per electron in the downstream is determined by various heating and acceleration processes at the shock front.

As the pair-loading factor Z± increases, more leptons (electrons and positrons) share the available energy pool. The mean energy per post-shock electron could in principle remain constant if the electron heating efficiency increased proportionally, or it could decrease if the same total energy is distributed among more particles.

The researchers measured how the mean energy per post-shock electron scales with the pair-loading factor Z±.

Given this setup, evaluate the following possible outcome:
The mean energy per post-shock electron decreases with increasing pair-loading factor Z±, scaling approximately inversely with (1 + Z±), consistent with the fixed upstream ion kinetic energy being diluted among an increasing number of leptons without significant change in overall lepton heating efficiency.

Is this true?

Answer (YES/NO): YES